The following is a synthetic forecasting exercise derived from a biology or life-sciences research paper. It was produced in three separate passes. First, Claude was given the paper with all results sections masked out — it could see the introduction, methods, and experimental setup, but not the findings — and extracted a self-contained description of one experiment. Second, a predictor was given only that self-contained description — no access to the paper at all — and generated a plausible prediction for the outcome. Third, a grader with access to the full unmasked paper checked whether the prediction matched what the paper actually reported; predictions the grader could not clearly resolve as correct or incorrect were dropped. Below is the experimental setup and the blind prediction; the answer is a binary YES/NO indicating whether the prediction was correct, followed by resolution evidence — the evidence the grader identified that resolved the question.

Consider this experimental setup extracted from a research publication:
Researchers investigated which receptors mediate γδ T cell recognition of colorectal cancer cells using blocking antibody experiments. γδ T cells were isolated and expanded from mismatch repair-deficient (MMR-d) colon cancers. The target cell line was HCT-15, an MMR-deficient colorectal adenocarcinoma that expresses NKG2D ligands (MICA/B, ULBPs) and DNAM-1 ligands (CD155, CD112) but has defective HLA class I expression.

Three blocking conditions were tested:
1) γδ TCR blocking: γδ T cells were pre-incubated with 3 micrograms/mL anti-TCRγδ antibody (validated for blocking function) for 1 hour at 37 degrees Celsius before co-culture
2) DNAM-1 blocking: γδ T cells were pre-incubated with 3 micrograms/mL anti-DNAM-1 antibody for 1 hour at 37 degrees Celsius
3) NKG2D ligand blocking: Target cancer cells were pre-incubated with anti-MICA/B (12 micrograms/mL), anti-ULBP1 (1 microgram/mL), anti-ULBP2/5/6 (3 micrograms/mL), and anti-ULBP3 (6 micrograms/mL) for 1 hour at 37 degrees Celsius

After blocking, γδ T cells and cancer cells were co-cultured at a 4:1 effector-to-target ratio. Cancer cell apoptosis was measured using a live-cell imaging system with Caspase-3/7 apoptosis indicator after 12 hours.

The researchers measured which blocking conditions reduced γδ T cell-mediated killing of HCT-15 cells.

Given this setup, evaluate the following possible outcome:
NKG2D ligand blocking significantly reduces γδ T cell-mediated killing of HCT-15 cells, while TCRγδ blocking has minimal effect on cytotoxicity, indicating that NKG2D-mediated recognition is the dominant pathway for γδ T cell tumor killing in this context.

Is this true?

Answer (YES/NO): YES